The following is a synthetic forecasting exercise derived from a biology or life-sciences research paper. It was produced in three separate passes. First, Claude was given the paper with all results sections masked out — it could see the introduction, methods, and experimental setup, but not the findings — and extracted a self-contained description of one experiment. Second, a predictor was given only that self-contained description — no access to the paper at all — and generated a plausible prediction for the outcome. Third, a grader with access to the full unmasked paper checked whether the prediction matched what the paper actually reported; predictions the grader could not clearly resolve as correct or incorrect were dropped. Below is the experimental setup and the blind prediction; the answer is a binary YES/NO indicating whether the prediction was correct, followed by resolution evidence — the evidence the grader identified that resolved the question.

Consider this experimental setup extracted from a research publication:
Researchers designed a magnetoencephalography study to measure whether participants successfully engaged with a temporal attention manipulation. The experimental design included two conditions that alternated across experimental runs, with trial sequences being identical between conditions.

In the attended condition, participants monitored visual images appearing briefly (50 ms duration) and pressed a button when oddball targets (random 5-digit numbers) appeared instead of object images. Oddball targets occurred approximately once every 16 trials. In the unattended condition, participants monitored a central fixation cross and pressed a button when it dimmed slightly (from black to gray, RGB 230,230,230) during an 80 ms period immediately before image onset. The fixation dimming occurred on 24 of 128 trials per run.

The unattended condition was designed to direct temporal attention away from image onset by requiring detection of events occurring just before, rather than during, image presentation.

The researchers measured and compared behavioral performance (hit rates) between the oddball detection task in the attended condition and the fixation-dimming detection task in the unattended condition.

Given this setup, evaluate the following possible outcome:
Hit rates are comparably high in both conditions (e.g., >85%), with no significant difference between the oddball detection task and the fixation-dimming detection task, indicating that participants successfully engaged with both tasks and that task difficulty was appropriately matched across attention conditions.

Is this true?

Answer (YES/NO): NO